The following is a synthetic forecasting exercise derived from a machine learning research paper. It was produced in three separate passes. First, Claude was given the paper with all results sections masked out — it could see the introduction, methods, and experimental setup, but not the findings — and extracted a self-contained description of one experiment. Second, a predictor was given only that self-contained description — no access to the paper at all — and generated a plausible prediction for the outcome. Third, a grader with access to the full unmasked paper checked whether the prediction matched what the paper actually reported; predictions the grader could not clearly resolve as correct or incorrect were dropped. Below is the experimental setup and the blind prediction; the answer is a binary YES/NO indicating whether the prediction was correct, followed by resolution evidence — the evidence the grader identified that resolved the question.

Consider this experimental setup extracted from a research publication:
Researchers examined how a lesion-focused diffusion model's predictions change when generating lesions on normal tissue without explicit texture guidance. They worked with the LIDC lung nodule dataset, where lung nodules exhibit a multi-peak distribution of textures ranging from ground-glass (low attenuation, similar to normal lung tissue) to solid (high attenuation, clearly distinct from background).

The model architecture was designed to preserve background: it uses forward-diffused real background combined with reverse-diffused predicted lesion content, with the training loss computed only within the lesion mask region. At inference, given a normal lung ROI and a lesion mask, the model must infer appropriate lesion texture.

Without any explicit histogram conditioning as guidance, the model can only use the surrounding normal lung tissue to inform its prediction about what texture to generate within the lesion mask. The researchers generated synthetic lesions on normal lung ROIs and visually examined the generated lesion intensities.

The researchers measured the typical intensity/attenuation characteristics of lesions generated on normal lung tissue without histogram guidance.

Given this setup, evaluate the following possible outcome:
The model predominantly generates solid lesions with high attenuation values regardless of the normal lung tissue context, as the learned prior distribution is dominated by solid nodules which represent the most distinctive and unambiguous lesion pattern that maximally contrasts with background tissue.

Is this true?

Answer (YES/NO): NO